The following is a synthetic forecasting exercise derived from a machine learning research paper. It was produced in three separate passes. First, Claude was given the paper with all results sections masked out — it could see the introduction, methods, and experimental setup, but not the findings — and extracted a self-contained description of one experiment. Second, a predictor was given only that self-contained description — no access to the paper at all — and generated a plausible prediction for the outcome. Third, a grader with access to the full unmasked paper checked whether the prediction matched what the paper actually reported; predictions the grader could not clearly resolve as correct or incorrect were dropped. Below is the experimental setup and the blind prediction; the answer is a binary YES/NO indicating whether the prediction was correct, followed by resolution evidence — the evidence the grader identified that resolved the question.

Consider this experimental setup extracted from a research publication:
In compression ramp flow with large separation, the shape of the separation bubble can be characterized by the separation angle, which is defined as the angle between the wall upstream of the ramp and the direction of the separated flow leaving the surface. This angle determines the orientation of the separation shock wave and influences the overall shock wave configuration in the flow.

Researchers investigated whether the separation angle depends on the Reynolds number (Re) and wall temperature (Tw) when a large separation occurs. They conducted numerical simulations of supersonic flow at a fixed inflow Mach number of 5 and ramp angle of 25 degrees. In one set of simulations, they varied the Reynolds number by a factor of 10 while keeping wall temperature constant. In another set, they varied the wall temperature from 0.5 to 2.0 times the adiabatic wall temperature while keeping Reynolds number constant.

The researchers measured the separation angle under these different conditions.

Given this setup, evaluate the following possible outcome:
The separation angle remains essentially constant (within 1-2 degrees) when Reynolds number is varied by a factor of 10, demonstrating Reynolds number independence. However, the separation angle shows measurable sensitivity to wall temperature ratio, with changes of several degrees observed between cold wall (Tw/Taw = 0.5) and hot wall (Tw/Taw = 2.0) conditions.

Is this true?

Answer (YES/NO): NO